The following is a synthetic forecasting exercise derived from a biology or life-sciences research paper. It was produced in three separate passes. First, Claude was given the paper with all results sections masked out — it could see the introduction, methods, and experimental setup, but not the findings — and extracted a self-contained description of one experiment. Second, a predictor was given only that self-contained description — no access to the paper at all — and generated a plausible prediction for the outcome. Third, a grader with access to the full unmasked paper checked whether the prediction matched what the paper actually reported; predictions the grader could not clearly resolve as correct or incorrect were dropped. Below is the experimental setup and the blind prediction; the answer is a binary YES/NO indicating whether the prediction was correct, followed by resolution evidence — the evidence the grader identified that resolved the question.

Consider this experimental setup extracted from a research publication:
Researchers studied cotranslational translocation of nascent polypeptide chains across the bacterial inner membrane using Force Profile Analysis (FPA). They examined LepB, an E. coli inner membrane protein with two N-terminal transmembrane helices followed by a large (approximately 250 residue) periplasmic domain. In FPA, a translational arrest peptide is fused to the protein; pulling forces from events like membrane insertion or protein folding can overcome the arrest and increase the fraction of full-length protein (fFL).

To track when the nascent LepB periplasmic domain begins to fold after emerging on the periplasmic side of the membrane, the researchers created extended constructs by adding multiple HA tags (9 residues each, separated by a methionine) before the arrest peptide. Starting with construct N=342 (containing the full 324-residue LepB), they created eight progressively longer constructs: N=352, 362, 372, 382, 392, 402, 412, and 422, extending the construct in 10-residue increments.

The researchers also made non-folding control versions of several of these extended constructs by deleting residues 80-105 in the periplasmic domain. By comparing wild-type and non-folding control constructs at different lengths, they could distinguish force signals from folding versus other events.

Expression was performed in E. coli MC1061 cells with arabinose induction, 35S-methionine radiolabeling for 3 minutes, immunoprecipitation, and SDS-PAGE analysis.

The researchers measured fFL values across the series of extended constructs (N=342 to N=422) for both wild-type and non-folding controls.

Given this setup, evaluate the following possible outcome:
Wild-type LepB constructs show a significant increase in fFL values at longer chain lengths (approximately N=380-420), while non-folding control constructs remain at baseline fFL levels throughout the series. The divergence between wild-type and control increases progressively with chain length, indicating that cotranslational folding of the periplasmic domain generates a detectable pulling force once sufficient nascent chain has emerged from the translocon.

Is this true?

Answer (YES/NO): YES